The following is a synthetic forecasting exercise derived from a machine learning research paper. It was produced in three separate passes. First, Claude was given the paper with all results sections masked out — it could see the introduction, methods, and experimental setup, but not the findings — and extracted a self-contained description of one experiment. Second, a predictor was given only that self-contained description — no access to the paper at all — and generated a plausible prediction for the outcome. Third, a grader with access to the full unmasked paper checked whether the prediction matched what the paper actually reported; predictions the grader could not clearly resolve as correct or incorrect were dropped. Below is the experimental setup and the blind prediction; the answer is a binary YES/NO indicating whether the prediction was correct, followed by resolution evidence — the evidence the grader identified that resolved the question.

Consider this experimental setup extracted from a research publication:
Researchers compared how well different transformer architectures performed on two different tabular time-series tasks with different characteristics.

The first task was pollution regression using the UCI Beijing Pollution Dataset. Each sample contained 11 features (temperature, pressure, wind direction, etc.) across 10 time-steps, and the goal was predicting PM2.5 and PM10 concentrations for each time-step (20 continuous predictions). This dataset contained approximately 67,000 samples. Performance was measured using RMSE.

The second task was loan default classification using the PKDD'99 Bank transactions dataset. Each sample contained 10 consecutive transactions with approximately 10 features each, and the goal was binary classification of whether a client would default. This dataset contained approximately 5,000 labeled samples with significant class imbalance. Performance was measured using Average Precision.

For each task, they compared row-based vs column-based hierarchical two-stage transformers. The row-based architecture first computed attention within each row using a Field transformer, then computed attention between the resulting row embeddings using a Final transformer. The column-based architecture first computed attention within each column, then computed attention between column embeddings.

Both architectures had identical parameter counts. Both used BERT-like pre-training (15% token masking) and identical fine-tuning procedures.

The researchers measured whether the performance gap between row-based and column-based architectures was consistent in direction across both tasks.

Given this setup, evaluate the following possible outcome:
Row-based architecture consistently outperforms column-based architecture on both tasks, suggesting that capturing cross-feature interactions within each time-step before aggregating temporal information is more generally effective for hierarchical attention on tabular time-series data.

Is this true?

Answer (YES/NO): YES